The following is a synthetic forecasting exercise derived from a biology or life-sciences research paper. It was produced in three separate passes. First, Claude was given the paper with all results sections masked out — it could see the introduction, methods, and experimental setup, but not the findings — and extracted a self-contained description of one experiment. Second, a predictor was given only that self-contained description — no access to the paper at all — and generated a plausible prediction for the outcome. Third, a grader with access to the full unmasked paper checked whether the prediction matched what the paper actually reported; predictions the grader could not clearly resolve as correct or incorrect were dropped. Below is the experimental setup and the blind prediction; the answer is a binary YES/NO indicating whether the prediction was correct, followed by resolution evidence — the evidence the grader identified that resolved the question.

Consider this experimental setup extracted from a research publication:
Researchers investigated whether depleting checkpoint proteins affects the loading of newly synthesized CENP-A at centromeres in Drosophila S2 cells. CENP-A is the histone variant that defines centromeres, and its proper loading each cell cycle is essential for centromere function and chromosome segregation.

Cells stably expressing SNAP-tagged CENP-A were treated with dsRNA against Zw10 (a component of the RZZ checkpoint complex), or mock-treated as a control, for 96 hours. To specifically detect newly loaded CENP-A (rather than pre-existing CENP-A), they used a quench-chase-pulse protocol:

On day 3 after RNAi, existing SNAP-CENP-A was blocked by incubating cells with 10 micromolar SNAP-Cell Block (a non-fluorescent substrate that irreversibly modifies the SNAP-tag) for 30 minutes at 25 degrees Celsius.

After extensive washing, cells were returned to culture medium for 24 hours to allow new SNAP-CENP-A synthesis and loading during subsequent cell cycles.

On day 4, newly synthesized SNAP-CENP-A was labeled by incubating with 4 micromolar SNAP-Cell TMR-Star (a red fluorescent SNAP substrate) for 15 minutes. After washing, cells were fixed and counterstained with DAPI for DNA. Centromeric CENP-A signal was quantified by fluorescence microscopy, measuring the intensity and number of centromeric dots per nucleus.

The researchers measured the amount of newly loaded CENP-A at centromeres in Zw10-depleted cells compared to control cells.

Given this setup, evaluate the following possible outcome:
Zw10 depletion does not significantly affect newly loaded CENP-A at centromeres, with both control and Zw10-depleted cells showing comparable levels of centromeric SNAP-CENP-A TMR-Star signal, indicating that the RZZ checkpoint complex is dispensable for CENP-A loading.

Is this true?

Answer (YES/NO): NO